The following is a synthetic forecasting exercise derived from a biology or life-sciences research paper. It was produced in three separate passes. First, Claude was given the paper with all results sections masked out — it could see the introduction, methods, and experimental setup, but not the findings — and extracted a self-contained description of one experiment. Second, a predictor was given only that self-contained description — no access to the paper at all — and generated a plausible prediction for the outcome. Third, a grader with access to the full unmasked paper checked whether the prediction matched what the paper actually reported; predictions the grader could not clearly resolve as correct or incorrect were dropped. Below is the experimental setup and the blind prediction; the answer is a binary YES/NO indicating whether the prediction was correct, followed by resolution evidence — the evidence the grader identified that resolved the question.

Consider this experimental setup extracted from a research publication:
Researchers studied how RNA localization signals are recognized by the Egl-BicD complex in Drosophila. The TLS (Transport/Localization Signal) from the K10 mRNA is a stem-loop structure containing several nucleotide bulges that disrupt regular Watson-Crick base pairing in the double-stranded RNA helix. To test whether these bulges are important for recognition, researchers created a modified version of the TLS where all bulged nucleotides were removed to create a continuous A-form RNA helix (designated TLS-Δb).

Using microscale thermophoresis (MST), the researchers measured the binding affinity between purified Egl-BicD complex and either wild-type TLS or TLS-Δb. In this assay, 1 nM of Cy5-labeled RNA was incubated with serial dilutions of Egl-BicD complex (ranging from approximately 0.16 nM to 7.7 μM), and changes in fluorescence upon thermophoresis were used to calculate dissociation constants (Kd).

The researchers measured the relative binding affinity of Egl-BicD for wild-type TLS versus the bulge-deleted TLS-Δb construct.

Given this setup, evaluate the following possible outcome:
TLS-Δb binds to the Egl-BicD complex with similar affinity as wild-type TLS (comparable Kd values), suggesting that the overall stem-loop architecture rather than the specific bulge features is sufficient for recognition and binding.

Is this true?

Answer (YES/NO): NO